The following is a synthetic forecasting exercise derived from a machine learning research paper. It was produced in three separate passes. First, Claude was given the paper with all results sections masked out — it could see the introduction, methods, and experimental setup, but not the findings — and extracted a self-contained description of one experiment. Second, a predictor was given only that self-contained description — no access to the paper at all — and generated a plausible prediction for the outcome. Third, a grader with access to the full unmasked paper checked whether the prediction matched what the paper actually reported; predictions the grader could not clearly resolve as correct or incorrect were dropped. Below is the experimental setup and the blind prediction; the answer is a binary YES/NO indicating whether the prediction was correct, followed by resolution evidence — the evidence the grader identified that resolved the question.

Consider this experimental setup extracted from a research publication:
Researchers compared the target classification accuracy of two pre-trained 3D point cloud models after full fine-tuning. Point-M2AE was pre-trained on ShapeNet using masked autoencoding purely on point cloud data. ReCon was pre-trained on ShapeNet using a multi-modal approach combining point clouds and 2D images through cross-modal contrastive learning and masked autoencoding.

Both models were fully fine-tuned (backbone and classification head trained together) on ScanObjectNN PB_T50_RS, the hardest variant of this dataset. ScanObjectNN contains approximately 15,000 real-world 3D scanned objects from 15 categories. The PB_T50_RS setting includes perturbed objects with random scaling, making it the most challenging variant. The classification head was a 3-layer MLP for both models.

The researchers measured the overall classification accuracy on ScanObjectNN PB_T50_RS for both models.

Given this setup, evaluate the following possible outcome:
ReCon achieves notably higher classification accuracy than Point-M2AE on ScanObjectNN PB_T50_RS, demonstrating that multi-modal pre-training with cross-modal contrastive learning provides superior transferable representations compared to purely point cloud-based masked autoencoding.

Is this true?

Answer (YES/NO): YES